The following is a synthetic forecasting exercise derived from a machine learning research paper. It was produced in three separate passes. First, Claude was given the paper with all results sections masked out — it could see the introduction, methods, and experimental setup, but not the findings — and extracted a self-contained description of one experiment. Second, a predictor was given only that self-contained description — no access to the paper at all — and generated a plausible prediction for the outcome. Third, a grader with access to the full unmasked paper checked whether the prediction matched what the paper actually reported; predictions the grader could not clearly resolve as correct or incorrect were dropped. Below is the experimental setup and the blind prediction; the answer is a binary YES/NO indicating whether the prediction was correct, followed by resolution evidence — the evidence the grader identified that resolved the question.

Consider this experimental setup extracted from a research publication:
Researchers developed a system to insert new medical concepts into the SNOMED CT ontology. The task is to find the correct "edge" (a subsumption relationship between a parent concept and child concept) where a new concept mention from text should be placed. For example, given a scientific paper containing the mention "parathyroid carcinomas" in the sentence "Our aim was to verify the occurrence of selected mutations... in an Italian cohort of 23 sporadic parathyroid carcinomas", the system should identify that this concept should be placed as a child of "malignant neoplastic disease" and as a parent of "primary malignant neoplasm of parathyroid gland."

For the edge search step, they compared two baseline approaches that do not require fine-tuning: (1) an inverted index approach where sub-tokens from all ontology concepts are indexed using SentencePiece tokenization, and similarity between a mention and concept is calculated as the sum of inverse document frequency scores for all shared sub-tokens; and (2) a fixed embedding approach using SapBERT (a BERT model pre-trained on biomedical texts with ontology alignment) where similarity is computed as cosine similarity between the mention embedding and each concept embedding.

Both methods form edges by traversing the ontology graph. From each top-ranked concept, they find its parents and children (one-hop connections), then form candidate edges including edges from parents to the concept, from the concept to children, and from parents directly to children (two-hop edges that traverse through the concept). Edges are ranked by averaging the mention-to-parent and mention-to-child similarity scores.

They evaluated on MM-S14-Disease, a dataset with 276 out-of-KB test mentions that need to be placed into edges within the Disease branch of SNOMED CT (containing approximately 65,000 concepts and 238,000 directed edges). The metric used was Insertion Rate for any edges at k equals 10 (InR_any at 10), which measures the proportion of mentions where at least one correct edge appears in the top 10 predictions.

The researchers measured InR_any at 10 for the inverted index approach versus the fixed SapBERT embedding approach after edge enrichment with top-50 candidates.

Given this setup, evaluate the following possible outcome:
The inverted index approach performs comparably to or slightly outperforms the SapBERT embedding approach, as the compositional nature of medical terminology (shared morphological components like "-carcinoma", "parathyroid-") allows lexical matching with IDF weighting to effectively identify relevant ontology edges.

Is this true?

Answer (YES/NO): YES